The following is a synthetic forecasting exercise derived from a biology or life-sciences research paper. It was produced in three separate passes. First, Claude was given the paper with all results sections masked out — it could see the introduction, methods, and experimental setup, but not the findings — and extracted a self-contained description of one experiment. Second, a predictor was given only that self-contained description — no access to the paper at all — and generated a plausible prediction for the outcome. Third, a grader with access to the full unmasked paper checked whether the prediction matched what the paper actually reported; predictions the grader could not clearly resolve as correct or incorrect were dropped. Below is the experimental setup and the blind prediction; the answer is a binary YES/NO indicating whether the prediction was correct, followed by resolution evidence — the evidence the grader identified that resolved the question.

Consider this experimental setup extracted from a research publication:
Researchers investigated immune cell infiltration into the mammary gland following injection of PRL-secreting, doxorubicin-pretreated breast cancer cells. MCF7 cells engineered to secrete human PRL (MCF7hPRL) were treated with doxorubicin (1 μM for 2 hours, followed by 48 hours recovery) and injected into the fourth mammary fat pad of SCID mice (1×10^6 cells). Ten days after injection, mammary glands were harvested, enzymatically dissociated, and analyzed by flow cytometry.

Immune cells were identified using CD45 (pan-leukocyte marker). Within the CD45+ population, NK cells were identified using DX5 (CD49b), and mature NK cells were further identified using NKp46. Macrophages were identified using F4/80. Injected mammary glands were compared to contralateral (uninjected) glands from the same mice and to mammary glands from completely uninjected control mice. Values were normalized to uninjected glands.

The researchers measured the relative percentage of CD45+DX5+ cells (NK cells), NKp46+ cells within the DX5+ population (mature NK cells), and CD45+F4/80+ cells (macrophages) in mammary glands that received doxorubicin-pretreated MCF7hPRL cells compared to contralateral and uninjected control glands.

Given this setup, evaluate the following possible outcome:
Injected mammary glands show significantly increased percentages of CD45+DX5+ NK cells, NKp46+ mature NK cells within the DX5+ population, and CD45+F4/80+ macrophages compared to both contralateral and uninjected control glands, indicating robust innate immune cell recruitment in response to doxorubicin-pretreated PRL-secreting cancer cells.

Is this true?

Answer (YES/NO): NO